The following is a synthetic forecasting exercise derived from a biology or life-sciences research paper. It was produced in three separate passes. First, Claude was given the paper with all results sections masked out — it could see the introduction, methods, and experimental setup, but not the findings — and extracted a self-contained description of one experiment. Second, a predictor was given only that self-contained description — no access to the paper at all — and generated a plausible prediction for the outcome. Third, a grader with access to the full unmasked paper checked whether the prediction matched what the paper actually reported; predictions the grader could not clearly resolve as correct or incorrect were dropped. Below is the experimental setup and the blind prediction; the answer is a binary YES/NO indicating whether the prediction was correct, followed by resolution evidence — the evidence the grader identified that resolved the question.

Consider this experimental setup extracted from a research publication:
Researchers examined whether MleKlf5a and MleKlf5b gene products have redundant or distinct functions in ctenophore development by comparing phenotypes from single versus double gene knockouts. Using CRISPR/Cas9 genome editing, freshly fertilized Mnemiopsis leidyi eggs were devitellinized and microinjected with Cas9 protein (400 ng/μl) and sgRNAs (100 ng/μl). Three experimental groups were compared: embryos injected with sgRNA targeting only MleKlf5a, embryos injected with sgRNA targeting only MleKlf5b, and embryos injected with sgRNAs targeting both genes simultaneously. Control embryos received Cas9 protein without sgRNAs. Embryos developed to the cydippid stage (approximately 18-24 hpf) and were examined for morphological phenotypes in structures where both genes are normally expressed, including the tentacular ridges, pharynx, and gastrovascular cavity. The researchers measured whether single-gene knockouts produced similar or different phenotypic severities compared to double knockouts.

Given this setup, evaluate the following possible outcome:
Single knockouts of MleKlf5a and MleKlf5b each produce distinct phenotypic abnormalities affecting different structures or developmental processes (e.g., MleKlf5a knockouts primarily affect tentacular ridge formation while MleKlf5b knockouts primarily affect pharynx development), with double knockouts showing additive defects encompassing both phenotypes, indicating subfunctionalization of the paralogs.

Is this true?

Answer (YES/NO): NO